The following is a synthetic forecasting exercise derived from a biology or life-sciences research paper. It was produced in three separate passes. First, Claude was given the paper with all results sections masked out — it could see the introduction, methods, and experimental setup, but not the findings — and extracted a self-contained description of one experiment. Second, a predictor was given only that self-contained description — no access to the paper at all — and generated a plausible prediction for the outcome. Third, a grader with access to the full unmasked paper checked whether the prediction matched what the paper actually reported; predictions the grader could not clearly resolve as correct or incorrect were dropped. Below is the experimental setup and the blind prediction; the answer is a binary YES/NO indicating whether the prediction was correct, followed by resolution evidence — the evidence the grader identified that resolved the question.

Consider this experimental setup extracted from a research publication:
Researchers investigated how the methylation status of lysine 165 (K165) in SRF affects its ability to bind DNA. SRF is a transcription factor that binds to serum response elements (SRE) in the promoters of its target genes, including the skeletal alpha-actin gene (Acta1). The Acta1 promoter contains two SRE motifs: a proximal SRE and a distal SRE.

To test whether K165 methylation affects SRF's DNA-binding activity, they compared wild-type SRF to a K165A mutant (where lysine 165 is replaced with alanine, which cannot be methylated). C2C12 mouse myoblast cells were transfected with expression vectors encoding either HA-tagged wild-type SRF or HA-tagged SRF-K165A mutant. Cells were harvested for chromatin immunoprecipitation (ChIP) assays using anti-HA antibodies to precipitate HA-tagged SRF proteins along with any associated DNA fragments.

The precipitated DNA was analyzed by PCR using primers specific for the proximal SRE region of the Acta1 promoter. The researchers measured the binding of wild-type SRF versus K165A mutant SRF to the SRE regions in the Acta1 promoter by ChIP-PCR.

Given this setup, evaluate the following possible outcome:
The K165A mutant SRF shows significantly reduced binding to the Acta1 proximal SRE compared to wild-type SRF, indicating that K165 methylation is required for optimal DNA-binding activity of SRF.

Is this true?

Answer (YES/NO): YES